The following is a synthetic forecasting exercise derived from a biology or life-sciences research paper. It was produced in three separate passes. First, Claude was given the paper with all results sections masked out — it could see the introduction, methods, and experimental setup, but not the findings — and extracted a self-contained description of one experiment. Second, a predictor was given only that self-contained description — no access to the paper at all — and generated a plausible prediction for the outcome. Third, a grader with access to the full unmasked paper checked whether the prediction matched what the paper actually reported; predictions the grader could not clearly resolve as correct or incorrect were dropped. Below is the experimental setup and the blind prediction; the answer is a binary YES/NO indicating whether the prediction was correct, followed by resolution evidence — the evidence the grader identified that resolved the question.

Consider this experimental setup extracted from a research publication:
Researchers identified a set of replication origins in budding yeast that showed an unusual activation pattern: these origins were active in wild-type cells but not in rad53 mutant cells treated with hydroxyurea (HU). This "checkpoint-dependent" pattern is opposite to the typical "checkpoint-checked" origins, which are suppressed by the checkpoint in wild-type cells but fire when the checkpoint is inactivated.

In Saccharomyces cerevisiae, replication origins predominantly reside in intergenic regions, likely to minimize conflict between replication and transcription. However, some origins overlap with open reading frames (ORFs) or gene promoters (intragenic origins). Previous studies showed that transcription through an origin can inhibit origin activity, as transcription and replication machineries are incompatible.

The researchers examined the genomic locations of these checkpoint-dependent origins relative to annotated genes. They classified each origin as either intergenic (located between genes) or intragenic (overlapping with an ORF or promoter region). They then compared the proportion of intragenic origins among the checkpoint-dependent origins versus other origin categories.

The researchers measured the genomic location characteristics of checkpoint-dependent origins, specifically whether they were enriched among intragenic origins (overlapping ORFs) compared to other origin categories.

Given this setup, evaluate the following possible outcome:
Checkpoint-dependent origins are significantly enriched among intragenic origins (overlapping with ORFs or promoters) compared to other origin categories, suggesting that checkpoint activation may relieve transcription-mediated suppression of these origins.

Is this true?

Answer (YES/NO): NO